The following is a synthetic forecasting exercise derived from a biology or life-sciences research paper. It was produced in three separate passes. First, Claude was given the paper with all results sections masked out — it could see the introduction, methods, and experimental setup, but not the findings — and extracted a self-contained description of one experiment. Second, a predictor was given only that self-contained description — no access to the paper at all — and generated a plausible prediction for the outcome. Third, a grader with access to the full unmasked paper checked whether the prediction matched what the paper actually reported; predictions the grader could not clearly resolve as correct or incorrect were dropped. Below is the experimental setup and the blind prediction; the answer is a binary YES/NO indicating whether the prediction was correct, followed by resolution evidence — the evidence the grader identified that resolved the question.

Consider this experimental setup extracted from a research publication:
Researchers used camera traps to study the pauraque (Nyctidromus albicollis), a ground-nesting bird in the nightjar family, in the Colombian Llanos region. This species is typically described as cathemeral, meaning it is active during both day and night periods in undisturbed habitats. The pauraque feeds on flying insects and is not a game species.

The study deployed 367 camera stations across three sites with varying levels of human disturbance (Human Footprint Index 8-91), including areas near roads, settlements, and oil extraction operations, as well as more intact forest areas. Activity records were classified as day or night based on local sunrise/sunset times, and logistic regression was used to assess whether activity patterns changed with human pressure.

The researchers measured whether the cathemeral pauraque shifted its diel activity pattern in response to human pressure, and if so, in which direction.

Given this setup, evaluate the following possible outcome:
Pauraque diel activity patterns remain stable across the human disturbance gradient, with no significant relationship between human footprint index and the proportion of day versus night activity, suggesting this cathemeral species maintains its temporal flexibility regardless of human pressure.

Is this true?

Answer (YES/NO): NO